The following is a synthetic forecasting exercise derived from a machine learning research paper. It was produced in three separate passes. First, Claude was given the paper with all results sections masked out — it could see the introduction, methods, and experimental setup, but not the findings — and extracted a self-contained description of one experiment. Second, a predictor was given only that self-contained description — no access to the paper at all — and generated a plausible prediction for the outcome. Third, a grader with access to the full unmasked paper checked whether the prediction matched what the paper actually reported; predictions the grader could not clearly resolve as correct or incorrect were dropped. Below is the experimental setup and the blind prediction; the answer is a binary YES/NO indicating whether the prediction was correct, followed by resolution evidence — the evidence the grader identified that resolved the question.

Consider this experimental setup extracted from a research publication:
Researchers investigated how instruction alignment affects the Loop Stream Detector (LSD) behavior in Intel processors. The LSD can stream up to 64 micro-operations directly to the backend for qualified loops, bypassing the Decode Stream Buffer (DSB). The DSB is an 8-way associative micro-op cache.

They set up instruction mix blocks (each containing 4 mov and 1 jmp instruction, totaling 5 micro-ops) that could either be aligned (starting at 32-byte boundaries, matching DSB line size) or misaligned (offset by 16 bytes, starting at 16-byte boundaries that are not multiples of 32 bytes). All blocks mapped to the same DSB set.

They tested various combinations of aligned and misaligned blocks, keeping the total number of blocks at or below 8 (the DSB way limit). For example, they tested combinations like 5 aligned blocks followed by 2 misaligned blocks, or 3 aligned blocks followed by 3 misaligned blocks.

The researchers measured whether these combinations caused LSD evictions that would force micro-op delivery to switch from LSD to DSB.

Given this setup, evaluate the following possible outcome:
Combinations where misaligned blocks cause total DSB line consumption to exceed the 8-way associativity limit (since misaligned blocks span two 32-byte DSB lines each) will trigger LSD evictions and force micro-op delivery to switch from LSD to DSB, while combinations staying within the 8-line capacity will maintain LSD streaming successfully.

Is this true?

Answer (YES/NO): NO